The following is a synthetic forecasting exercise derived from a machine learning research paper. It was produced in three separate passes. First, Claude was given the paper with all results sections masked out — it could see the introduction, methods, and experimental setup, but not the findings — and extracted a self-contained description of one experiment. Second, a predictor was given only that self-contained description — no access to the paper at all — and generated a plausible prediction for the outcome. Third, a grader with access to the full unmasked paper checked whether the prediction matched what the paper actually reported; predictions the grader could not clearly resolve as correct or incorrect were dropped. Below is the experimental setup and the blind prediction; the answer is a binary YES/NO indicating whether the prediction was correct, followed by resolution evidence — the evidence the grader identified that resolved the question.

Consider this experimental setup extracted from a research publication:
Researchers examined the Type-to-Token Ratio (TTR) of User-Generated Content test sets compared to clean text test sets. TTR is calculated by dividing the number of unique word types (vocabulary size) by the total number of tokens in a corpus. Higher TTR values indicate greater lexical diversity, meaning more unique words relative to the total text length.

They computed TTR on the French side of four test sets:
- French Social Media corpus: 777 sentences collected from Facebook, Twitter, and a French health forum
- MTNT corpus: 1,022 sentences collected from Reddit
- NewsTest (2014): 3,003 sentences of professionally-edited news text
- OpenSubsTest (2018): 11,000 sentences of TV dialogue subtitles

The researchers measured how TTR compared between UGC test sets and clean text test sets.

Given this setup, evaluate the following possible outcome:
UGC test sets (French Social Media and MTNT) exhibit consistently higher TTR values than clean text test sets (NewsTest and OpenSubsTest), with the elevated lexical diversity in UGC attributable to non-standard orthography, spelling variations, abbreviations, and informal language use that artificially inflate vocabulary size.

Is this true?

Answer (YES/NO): NO